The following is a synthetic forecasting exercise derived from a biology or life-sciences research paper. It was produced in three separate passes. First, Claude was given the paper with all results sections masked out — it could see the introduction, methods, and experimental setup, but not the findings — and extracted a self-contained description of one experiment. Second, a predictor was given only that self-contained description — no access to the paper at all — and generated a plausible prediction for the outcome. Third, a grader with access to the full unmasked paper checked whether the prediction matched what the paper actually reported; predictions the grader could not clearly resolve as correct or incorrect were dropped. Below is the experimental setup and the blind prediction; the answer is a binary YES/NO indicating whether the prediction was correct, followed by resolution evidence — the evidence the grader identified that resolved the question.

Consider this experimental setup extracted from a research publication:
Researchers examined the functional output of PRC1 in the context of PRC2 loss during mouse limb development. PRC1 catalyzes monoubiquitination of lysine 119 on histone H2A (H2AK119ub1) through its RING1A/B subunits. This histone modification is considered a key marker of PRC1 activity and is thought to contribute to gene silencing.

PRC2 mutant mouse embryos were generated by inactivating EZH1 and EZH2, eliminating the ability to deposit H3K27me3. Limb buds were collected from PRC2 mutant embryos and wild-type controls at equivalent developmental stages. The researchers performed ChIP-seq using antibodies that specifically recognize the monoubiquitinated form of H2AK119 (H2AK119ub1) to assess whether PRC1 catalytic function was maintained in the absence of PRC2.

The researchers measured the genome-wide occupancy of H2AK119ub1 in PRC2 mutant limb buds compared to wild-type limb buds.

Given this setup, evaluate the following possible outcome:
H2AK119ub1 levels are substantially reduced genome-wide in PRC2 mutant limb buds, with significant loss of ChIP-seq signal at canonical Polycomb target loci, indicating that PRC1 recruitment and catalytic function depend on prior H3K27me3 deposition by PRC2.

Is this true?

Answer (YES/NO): NO